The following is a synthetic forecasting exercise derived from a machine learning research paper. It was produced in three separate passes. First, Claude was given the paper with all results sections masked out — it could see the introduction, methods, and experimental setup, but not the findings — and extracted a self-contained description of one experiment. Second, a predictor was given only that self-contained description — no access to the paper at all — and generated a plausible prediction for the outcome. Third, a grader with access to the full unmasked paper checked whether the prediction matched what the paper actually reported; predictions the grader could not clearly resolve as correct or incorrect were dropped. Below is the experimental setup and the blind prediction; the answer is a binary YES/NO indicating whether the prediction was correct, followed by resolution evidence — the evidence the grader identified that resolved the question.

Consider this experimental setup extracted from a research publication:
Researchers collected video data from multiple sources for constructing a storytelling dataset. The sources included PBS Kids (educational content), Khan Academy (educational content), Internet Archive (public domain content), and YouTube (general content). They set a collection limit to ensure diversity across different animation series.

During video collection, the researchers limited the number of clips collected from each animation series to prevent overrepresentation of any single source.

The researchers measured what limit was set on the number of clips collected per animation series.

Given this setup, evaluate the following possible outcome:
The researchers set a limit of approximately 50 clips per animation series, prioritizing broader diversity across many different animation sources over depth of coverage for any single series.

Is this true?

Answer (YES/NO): NO